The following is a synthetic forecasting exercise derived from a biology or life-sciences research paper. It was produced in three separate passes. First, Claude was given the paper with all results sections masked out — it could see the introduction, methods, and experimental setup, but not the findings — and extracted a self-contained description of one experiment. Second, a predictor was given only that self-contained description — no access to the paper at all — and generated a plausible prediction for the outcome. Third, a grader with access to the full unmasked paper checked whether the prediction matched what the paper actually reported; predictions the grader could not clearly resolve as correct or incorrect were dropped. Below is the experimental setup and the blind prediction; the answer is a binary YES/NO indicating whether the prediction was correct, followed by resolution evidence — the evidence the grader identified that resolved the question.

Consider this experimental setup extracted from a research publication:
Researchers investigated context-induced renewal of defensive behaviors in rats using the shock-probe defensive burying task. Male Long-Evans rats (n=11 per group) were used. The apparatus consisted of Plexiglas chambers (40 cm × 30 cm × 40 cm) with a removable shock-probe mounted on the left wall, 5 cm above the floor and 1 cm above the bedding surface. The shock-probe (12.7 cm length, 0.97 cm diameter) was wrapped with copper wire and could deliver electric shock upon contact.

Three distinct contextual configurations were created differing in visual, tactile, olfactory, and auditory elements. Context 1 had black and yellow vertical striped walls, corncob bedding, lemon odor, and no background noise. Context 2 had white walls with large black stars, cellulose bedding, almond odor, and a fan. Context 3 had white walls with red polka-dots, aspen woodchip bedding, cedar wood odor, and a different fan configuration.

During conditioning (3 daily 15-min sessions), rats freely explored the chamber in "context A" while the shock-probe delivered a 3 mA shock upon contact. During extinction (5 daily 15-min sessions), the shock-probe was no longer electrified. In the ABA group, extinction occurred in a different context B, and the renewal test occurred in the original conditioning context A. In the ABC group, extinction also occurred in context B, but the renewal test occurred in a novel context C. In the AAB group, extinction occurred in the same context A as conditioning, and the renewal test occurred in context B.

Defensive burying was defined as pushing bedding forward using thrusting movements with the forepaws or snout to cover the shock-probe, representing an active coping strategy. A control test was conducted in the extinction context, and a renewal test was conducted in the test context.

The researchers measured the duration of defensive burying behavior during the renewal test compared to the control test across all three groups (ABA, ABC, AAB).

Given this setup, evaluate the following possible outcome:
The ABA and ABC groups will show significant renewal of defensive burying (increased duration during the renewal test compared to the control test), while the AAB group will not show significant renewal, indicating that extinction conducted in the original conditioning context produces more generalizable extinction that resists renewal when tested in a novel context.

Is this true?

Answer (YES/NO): NO